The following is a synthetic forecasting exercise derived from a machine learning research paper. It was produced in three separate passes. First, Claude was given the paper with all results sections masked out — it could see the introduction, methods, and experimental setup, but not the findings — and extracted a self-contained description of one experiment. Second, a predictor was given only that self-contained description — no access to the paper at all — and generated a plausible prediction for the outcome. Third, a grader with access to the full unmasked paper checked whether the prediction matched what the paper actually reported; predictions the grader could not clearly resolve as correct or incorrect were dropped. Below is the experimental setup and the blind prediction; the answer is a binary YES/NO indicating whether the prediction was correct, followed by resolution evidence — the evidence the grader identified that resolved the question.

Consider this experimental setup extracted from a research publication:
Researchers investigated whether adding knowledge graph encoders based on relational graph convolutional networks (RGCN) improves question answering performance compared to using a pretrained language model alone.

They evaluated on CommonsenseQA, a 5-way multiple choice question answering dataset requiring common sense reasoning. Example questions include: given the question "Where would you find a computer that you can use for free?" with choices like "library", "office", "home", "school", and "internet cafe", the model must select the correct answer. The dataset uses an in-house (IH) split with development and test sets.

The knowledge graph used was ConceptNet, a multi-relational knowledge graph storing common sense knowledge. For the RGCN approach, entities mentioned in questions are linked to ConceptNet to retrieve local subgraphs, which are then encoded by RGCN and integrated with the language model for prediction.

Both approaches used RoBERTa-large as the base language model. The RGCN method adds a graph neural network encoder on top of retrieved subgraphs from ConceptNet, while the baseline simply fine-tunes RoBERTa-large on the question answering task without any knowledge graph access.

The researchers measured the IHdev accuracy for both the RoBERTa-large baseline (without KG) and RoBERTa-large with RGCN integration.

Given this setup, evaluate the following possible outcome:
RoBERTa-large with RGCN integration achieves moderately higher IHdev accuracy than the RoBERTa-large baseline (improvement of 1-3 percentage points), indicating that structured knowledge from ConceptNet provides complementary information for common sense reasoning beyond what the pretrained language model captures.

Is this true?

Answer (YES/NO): NO